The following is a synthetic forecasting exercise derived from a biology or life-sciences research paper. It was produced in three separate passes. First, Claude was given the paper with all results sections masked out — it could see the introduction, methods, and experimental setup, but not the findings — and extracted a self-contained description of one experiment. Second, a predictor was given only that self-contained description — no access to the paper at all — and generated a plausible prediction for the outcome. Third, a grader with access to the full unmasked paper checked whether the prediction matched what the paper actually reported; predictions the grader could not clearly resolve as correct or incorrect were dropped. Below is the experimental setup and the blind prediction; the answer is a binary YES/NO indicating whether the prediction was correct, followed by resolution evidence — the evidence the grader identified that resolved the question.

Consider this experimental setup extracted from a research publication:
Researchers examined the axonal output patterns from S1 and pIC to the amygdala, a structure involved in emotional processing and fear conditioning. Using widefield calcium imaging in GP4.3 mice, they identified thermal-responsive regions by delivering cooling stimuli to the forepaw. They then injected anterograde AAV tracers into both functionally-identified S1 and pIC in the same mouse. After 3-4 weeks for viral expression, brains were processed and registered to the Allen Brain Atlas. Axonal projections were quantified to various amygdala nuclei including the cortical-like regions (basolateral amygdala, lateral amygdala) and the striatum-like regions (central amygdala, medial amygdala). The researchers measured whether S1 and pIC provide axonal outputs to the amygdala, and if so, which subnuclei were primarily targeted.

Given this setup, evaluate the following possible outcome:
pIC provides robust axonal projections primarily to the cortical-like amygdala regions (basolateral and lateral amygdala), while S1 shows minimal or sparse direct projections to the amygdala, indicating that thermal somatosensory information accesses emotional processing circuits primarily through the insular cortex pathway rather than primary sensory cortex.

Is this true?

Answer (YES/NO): NO